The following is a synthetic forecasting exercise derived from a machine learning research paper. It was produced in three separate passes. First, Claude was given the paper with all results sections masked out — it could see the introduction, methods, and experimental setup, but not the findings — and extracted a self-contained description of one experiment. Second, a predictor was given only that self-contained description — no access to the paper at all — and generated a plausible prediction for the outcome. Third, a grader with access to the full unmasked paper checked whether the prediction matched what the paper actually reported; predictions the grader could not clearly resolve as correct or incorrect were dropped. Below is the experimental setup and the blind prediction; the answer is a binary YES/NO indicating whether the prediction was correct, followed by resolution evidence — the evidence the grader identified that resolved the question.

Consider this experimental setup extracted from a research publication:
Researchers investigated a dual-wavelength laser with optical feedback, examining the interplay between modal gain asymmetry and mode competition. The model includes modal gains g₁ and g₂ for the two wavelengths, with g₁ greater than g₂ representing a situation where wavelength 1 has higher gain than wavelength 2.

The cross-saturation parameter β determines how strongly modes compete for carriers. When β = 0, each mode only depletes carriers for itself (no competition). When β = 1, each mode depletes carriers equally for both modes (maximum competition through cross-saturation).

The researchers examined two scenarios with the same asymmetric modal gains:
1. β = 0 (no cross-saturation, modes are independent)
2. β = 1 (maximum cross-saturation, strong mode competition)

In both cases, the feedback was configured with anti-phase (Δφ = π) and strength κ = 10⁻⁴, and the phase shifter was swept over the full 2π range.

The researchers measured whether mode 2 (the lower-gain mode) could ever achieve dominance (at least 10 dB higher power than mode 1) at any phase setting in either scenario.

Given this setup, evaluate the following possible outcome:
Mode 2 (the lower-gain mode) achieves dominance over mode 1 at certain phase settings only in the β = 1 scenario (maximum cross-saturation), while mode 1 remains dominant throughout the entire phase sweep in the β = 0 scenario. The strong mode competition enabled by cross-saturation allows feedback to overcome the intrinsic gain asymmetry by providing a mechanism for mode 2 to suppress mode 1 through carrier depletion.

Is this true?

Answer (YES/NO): YES